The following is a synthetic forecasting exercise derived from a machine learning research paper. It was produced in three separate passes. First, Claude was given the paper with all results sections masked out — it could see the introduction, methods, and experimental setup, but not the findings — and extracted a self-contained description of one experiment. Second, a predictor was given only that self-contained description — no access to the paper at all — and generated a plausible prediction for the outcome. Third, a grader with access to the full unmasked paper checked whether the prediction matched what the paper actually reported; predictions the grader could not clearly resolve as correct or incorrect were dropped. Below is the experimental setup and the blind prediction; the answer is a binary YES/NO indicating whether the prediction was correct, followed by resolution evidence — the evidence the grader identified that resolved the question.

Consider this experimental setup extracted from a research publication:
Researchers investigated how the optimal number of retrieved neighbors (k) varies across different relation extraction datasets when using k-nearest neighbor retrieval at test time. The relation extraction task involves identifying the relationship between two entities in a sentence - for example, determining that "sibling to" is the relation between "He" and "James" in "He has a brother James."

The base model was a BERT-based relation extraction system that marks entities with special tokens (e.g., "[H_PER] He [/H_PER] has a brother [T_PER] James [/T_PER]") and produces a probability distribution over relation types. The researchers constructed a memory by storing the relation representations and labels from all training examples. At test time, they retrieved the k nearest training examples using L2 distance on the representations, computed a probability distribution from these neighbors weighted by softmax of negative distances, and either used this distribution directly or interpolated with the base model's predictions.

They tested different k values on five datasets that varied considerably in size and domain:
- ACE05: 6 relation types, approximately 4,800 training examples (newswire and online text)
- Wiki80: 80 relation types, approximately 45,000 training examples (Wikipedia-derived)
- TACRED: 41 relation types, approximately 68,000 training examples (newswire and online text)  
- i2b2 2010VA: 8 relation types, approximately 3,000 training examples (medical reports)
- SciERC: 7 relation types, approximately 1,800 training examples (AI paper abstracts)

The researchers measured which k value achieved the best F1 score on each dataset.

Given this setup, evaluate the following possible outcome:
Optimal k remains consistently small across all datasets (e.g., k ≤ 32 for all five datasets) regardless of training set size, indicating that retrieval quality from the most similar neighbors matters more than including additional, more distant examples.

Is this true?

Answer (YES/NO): NO